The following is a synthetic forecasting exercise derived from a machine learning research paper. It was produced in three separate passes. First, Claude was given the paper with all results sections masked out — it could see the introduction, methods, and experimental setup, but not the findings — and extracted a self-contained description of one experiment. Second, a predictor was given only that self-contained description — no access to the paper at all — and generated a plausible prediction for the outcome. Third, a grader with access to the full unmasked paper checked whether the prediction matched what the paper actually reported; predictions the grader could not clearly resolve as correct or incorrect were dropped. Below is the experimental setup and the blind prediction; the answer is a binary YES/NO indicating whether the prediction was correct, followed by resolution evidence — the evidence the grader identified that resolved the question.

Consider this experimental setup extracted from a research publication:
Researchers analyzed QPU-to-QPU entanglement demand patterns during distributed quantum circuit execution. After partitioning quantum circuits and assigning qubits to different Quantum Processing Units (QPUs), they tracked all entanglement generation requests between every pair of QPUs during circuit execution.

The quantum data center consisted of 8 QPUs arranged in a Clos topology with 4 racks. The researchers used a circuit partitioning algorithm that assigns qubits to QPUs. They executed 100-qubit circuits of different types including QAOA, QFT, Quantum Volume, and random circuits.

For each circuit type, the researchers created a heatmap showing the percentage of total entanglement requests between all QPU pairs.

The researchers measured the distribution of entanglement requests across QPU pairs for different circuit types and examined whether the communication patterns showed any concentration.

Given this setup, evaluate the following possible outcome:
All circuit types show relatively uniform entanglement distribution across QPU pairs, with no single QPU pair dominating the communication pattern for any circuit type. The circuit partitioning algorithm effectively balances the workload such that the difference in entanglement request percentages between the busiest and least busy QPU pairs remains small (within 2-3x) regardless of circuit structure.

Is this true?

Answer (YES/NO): NO